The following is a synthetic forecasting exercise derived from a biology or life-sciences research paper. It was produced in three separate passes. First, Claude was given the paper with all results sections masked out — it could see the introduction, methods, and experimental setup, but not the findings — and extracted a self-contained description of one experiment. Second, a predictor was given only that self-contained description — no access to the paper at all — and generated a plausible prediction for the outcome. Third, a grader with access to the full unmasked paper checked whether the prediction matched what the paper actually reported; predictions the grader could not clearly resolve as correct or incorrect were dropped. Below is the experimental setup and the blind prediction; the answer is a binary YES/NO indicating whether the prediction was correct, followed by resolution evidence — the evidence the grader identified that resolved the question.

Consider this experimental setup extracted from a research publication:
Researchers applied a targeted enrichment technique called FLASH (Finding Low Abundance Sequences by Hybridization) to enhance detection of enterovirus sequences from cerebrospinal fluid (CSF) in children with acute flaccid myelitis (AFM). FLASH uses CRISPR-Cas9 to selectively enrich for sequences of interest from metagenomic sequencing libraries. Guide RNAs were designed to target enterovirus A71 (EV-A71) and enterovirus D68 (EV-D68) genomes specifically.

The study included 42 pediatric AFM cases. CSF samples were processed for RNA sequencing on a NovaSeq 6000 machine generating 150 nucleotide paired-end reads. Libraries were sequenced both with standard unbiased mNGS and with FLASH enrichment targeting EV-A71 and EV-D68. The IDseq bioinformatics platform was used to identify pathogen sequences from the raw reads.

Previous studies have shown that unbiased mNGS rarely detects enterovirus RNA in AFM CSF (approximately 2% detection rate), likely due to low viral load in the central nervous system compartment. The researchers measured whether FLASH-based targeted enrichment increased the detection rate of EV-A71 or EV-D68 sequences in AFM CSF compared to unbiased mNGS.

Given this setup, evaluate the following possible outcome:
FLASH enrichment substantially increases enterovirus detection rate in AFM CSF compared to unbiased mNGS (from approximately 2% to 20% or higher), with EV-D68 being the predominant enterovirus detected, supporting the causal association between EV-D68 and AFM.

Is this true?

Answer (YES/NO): NO